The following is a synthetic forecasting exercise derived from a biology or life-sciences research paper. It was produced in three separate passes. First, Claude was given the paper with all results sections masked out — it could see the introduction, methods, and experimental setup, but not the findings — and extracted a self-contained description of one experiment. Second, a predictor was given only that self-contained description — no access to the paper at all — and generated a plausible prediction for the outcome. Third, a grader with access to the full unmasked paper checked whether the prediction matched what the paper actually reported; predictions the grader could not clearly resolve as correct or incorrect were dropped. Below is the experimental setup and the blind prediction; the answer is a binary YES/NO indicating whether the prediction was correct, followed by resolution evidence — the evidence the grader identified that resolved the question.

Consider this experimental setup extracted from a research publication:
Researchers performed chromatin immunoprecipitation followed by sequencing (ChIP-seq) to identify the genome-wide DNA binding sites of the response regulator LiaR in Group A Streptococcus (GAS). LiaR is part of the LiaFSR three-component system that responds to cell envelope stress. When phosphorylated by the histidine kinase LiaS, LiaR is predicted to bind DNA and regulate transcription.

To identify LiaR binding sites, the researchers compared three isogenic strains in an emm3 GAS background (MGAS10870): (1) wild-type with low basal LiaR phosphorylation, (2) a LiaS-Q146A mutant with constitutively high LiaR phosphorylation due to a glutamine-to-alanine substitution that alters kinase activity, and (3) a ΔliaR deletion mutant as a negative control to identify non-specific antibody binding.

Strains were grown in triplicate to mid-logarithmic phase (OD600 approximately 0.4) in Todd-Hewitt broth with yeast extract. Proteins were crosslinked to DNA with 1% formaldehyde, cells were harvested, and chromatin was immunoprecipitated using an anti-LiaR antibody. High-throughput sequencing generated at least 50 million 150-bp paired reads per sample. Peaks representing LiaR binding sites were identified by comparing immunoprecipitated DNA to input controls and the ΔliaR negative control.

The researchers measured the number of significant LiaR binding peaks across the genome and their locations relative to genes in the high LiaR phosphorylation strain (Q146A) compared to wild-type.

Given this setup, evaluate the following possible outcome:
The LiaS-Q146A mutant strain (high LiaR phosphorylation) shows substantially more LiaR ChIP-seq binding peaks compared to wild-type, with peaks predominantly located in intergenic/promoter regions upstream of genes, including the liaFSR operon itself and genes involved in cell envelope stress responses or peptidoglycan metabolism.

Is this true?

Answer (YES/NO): NO